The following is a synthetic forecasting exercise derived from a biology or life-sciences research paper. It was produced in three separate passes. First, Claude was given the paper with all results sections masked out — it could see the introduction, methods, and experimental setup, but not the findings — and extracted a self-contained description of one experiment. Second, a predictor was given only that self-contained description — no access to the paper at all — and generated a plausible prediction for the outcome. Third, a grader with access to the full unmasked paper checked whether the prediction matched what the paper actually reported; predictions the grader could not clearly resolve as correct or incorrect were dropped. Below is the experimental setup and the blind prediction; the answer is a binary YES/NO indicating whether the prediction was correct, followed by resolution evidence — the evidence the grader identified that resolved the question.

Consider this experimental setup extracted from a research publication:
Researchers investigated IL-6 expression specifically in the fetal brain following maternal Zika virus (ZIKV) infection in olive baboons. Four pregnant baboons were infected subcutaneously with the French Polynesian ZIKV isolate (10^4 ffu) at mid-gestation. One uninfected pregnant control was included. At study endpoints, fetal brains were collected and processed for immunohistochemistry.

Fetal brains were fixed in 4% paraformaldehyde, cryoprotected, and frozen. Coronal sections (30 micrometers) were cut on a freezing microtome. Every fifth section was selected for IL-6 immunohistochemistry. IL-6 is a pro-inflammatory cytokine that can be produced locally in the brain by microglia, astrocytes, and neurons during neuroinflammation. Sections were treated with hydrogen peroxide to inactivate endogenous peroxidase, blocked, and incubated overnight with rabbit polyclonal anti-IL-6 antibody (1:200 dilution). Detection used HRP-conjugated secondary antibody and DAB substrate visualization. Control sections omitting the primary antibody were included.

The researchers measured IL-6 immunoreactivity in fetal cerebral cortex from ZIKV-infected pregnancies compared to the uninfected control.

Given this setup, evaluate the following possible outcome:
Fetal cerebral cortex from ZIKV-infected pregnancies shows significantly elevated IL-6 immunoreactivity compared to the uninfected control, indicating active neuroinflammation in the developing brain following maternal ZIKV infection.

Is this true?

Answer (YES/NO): YES